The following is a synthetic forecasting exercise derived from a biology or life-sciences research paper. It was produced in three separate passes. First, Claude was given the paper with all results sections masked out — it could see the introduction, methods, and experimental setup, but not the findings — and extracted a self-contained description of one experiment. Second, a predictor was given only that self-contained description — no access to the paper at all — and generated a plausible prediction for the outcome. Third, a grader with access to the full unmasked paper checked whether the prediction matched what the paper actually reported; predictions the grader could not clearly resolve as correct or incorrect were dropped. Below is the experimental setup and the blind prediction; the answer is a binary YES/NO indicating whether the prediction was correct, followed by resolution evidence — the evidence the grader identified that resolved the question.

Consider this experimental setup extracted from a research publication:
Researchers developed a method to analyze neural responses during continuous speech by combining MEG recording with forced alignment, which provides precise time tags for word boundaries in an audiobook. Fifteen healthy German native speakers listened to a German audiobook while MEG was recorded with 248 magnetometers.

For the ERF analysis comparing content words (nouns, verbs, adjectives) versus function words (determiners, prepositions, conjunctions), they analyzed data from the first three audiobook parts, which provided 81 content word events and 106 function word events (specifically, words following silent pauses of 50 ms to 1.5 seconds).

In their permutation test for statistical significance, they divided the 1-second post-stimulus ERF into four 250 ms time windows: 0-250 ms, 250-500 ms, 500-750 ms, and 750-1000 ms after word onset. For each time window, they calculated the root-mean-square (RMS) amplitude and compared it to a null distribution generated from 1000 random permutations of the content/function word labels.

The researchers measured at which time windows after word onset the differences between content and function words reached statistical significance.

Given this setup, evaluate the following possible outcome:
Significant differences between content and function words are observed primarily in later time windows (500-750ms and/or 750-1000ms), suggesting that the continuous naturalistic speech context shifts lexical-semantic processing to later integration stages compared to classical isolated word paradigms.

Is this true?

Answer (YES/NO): NO